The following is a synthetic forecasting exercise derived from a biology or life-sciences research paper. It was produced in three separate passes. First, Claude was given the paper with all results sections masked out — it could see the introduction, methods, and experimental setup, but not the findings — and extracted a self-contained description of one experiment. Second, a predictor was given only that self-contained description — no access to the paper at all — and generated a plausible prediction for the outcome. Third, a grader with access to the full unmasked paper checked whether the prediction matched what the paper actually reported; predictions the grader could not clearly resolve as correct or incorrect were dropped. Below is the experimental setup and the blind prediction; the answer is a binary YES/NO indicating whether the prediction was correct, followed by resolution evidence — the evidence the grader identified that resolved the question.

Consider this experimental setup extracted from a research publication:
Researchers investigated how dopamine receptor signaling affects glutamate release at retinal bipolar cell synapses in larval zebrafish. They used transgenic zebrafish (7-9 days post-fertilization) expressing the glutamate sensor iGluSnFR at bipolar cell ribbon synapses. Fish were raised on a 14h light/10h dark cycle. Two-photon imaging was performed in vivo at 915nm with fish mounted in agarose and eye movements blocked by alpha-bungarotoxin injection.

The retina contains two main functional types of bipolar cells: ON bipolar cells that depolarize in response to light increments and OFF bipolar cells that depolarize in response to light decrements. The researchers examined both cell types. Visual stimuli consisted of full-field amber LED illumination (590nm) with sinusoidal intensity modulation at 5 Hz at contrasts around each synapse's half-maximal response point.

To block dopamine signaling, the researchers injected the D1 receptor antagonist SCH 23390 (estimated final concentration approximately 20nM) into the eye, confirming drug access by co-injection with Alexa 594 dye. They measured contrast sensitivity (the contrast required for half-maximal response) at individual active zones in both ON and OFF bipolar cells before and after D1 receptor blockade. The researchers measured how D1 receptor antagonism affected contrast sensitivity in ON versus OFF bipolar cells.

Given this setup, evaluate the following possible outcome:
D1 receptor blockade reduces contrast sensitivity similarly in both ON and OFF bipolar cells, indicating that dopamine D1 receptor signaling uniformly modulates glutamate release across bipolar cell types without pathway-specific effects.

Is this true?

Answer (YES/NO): NO